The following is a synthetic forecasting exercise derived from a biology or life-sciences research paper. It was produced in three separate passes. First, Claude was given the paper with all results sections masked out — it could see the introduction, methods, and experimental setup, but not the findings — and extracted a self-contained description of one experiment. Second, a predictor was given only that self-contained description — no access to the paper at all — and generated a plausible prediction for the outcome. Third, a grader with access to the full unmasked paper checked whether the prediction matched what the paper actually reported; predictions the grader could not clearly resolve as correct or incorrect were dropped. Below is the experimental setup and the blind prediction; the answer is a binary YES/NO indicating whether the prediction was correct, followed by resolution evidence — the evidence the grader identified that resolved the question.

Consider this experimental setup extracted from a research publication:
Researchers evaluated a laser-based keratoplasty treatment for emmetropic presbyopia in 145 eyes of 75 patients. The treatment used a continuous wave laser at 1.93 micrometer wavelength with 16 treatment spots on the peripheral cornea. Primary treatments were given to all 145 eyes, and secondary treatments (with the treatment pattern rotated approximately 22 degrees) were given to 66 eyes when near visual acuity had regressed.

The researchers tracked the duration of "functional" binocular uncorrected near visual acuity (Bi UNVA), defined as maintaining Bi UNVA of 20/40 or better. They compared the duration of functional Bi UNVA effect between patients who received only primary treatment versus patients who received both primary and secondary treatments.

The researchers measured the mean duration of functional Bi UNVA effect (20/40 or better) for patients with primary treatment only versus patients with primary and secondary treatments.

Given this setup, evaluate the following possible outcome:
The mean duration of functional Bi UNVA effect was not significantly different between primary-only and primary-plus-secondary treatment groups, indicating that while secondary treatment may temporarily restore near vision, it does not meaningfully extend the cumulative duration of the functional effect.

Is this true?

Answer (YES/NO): NO